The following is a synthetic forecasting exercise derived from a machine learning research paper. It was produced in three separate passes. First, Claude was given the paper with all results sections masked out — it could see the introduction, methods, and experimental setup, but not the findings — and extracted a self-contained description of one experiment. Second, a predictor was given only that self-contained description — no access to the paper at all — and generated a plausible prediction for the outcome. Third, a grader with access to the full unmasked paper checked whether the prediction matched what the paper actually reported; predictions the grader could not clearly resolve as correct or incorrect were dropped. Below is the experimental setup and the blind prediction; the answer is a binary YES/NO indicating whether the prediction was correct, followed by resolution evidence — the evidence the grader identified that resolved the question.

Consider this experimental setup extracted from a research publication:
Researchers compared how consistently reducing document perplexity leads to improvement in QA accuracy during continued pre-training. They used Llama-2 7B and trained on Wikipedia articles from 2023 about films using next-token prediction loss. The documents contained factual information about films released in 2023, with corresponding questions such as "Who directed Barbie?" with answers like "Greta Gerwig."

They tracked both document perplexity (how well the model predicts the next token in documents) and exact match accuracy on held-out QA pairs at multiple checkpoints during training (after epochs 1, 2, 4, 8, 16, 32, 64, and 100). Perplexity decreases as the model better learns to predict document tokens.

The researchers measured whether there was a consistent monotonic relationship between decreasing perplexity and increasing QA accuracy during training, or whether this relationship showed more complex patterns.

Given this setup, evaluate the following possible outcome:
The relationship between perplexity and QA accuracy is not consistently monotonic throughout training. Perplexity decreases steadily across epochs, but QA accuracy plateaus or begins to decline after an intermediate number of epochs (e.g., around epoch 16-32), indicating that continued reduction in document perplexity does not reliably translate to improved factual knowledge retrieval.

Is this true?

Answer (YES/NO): NO